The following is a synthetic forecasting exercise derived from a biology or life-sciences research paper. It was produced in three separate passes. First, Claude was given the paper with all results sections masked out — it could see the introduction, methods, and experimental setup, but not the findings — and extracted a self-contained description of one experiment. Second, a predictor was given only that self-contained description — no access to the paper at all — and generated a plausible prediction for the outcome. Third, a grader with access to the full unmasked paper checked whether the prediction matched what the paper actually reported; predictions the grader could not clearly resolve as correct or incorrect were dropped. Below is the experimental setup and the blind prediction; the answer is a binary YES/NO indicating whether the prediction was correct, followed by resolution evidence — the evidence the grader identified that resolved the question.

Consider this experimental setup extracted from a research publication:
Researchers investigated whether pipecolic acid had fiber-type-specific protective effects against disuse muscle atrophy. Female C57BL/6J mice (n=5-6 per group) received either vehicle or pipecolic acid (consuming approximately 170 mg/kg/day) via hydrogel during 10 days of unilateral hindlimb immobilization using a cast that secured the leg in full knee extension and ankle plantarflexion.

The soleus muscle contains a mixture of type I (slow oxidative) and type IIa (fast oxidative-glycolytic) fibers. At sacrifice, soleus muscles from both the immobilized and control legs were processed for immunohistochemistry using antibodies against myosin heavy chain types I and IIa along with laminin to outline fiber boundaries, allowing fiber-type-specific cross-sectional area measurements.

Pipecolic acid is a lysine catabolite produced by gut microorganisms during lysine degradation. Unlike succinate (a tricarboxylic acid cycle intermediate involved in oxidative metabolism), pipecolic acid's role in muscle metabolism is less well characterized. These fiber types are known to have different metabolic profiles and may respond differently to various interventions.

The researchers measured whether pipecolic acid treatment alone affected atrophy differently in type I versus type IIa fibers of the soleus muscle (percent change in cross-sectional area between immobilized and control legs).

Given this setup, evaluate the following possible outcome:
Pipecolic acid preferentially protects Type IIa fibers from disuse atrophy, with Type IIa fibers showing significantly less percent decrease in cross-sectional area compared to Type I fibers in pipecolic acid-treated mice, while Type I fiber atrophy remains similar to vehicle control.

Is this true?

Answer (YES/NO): NO